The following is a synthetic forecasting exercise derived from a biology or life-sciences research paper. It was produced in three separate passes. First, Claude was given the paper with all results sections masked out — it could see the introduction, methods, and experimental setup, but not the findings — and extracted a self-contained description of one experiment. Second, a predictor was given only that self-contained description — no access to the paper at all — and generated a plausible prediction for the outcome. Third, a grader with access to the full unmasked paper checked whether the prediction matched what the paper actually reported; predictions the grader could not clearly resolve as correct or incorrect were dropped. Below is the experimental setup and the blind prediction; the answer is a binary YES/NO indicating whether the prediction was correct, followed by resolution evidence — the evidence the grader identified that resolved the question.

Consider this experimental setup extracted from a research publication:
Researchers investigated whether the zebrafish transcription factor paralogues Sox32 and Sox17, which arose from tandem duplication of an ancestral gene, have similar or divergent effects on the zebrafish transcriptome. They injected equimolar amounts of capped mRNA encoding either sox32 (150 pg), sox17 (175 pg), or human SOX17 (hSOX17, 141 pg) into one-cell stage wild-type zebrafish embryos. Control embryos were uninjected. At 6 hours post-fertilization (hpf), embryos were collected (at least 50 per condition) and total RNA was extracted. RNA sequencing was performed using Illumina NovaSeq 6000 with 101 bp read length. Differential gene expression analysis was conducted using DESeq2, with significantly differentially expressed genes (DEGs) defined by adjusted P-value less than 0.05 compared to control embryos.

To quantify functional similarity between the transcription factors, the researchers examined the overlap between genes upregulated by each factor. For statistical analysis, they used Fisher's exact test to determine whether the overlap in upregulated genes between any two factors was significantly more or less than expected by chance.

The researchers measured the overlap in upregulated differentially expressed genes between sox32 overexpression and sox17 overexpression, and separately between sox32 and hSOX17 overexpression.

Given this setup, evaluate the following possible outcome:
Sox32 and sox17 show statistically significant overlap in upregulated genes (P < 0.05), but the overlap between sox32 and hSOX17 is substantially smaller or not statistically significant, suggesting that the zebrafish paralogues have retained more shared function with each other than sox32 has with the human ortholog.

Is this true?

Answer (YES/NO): NO